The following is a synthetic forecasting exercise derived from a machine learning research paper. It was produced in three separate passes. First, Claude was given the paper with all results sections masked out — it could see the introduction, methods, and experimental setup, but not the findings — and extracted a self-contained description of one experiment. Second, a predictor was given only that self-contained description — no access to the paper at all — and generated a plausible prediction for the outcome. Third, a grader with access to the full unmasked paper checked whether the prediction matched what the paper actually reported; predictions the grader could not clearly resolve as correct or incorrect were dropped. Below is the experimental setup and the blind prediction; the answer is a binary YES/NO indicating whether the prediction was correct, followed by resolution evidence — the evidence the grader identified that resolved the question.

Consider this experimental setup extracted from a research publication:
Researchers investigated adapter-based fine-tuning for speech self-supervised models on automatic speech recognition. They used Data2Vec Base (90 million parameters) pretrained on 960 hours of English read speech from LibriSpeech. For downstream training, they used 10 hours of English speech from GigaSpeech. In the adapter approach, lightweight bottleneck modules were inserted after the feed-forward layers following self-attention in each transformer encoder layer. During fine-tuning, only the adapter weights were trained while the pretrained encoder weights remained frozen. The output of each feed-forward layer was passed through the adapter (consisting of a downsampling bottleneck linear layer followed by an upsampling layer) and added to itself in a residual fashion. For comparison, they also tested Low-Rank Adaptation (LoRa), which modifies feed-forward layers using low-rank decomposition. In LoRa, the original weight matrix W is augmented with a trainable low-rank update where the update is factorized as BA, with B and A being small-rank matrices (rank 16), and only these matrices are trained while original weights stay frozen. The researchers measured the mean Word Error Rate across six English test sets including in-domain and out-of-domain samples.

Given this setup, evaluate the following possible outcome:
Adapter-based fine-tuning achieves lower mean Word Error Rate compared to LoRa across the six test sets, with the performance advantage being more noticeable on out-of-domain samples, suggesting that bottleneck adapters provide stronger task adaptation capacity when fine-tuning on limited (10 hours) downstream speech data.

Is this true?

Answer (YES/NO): NO